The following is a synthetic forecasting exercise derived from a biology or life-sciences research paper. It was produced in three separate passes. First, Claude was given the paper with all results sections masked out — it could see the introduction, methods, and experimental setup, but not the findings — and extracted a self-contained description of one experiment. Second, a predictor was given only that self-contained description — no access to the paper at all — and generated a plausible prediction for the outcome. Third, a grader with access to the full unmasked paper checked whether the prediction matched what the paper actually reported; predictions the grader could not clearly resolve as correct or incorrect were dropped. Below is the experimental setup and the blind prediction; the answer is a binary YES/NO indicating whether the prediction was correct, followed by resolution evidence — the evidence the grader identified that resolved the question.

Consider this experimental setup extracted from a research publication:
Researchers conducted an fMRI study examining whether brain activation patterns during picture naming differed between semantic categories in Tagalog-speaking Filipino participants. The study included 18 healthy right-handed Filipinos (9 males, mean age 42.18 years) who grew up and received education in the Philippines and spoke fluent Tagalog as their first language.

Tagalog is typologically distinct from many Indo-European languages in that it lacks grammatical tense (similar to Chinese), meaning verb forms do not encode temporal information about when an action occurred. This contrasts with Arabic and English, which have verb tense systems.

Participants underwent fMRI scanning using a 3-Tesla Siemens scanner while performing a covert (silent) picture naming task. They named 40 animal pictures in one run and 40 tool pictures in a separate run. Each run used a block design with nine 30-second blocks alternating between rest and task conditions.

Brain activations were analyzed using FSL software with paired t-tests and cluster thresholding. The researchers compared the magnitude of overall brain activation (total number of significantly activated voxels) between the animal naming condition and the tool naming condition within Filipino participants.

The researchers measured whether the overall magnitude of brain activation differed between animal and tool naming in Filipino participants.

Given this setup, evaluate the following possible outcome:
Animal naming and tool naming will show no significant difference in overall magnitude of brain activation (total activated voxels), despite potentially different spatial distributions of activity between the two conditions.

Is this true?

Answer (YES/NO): NO